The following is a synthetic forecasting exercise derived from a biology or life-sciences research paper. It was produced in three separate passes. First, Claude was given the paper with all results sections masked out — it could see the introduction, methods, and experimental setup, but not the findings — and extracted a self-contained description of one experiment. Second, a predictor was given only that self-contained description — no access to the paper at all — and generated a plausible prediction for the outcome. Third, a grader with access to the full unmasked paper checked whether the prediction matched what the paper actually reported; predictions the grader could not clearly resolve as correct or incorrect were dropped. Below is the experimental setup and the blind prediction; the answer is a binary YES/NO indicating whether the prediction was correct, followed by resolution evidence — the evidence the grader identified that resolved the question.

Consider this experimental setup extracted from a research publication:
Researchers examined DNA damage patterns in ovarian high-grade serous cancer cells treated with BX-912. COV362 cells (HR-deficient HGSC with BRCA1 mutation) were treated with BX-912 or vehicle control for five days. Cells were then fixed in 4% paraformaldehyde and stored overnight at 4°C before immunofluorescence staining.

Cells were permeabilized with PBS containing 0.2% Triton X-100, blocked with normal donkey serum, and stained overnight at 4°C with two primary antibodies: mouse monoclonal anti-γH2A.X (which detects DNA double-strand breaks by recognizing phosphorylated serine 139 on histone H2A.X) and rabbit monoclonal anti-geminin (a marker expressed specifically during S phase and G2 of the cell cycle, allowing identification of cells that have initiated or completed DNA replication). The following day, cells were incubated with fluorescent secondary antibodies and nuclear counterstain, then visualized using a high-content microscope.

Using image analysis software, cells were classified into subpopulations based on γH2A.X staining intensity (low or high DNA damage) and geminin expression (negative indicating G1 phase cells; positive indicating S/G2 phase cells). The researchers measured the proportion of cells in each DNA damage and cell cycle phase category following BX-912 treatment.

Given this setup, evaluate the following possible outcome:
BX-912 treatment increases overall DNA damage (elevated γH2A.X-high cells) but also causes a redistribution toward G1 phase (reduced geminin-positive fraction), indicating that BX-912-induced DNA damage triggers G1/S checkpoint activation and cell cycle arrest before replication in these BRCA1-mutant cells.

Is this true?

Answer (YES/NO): NO